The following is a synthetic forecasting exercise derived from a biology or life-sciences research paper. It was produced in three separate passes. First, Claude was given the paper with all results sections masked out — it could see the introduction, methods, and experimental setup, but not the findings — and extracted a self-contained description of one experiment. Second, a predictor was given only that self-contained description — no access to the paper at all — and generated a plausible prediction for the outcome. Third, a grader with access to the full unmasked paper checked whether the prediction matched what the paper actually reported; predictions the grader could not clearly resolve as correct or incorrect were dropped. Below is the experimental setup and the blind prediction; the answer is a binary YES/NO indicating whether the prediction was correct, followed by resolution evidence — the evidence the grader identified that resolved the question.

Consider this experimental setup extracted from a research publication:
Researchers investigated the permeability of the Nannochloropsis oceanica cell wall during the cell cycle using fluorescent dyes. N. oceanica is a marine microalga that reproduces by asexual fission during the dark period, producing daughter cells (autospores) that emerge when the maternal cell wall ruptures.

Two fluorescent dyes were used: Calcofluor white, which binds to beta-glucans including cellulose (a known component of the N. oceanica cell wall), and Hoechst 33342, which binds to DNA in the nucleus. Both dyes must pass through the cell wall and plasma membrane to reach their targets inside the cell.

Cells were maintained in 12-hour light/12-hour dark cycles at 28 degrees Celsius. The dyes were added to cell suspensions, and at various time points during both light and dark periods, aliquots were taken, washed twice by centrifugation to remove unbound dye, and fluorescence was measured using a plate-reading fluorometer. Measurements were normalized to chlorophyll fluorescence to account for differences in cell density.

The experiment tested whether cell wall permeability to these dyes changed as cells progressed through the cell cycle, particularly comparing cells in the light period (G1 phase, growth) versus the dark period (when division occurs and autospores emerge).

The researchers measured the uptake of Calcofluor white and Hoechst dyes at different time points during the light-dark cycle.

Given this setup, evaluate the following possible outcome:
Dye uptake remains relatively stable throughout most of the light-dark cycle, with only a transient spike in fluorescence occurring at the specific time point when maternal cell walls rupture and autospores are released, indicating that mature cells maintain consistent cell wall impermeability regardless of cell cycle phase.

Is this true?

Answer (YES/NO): NO